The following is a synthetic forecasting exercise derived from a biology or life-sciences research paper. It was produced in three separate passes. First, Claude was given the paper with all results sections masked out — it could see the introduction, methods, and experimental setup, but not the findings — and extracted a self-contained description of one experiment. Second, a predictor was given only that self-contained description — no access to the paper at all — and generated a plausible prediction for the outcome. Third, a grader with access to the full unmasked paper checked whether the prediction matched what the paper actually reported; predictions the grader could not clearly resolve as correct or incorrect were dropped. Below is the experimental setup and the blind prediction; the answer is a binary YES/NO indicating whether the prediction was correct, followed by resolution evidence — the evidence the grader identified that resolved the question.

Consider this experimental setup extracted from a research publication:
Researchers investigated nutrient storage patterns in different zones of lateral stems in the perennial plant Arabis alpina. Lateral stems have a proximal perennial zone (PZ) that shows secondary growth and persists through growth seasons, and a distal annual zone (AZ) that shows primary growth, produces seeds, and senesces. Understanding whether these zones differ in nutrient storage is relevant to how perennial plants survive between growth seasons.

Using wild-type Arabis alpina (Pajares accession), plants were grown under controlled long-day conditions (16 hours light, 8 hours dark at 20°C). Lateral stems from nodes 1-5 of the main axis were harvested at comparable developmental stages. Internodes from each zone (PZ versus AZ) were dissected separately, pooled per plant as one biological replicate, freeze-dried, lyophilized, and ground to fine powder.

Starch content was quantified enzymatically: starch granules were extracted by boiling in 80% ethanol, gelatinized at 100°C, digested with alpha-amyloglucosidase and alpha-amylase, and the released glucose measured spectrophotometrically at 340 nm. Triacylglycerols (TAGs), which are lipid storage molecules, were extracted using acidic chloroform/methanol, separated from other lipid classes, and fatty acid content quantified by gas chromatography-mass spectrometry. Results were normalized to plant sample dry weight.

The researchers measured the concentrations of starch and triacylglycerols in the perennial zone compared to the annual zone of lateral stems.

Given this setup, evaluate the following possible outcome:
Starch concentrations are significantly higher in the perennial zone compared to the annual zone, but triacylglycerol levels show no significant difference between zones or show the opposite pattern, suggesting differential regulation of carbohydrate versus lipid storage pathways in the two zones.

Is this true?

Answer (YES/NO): NO